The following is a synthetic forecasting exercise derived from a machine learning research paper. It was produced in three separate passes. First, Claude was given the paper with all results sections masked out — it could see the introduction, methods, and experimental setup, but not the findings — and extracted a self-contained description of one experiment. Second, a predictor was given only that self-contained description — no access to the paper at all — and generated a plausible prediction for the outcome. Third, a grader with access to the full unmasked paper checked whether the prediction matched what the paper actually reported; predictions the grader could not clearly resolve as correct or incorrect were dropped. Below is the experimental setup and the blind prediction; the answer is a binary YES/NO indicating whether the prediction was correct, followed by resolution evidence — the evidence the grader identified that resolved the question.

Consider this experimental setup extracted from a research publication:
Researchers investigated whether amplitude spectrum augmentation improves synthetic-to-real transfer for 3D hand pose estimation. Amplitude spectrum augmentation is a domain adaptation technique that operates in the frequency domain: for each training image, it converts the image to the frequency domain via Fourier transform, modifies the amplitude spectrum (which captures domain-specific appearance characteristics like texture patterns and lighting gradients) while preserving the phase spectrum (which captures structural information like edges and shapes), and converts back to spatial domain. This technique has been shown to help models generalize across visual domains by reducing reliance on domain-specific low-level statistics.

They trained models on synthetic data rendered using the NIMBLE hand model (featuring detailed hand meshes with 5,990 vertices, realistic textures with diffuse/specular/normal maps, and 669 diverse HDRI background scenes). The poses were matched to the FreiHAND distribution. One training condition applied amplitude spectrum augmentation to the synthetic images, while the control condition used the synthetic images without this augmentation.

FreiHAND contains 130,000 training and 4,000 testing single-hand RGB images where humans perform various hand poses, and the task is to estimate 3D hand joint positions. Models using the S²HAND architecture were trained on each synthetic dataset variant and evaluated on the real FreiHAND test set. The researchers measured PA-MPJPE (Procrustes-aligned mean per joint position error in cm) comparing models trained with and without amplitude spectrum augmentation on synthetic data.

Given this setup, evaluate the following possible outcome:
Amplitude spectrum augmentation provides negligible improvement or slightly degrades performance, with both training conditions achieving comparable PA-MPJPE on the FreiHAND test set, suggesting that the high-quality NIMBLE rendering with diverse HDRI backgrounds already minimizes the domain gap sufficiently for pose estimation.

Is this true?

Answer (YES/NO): NO